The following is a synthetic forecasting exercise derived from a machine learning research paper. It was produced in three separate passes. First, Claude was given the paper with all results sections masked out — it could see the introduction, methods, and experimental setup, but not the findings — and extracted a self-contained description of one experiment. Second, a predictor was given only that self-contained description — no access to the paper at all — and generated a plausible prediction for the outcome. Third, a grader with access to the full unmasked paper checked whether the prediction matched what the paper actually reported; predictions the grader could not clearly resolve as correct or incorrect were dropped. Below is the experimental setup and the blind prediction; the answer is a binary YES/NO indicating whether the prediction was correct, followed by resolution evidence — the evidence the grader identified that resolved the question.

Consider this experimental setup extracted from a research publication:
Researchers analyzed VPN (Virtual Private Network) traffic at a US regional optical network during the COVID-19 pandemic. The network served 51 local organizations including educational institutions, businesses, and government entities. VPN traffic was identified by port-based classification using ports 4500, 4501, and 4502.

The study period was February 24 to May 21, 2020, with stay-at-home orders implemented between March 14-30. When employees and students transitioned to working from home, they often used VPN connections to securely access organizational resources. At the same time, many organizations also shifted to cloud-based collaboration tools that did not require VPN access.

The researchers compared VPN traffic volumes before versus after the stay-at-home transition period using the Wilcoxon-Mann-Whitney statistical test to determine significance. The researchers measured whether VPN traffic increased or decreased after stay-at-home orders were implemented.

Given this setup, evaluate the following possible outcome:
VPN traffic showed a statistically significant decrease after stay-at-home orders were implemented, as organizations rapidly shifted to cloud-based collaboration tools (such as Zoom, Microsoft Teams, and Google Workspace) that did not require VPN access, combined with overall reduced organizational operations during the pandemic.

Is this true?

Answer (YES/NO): NO